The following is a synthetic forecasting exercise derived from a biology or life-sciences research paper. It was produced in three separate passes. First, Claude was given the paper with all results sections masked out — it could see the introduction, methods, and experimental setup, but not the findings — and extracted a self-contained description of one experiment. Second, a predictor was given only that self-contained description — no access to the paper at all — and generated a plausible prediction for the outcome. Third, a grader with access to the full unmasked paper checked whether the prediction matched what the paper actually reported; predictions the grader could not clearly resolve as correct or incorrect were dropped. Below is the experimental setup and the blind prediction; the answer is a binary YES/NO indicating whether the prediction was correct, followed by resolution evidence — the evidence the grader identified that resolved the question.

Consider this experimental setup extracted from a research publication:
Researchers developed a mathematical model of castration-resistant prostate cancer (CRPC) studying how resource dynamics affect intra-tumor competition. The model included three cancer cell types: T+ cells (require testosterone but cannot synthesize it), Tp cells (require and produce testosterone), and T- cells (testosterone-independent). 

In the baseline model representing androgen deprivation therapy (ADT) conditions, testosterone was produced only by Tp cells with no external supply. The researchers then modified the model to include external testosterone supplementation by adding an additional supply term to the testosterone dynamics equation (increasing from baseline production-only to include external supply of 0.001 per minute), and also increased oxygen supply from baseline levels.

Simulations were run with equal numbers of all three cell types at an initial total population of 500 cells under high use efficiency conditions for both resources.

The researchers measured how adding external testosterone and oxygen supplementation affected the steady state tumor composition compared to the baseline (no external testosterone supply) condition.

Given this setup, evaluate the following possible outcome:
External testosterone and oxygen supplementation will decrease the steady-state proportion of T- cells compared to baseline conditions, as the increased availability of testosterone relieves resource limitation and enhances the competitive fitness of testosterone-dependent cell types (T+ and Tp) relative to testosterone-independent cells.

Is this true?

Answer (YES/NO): YES